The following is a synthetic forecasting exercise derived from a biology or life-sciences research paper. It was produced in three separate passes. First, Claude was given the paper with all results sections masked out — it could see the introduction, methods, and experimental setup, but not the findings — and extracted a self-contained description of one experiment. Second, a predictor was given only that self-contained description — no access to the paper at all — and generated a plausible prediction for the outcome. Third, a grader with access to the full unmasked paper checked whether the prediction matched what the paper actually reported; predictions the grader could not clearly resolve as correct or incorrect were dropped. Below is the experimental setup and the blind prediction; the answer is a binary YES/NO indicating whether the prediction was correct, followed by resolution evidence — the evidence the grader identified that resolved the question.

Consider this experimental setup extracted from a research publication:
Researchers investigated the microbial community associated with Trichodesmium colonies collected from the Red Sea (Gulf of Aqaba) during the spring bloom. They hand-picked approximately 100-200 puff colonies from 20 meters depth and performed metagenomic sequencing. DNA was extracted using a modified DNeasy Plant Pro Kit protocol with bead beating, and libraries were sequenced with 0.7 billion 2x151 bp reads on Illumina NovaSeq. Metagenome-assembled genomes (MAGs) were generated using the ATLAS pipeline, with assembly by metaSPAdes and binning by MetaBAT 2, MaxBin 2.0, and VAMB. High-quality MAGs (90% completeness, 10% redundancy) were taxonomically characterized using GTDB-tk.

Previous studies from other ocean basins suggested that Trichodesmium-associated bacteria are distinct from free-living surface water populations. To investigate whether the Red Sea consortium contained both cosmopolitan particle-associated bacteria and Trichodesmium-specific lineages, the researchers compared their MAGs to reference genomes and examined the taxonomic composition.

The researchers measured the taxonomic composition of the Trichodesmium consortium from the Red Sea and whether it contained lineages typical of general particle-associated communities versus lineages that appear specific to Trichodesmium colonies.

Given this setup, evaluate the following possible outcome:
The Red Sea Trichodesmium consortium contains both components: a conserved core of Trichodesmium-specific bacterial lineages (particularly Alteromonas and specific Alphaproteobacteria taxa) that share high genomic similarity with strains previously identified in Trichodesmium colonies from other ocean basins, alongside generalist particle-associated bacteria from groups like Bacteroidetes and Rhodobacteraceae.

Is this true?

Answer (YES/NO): NO